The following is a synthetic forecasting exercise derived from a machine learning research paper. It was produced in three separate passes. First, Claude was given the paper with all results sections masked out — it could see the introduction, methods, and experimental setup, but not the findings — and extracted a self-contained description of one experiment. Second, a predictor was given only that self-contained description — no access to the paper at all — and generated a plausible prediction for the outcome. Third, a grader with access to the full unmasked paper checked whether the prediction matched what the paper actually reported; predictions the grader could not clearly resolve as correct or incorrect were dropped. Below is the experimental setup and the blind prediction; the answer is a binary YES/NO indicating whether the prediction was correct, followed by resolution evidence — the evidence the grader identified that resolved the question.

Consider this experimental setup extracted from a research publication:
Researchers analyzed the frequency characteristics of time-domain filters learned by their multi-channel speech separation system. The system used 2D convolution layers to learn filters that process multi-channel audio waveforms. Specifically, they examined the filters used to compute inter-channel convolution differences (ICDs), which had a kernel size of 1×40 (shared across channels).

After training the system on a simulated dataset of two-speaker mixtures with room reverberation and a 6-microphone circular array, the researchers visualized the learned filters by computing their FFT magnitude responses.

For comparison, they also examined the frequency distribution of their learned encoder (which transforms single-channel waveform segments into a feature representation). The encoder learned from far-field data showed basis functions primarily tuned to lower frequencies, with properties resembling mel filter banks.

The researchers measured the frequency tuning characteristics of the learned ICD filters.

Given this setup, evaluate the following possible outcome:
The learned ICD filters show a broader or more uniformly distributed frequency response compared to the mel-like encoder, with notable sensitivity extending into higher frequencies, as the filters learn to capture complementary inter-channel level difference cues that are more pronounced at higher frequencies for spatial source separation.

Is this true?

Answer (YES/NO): NO